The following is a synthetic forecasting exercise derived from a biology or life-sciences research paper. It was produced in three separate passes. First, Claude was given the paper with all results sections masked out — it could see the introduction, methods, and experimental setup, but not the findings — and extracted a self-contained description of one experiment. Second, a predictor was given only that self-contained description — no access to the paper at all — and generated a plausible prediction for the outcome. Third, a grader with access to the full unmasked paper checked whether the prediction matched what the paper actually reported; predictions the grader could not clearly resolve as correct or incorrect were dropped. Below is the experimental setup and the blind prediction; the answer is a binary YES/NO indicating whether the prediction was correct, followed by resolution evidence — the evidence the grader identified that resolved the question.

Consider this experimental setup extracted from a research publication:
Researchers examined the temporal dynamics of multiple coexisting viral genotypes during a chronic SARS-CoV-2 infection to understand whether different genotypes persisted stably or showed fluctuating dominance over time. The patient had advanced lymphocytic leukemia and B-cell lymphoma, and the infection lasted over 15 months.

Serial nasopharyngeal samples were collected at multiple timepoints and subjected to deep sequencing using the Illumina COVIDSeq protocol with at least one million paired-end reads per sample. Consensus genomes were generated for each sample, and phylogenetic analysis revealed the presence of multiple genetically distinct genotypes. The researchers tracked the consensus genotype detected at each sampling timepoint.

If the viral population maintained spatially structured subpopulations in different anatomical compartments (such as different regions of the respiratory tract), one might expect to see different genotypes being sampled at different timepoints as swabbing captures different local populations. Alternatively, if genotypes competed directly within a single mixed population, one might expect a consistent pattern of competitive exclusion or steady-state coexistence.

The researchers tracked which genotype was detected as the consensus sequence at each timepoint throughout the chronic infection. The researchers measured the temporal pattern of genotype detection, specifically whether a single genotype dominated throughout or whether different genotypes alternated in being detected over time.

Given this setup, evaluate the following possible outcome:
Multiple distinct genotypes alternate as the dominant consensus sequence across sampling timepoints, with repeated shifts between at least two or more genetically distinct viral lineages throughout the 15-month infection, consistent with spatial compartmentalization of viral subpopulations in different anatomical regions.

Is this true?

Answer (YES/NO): YES